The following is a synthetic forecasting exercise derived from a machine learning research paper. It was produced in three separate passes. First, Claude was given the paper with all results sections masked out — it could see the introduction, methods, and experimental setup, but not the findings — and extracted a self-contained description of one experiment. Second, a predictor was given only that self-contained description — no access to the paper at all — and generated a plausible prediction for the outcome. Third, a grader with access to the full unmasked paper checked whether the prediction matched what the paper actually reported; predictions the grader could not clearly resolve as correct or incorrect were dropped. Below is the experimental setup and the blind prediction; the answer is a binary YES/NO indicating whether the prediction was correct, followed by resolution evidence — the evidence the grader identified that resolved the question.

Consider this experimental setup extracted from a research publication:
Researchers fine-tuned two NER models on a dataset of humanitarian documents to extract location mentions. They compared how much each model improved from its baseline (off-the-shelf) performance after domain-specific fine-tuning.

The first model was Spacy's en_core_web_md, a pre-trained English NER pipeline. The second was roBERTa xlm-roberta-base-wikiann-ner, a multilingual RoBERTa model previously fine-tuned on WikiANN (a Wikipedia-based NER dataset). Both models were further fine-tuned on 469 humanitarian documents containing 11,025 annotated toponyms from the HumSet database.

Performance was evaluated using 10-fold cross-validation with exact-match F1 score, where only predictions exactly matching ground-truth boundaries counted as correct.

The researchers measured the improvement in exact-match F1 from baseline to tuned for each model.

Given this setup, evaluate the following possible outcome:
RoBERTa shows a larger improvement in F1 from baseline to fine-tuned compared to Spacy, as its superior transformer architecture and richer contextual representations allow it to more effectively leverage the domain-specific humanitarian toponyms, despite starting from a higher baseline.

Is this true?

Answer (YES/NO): NO